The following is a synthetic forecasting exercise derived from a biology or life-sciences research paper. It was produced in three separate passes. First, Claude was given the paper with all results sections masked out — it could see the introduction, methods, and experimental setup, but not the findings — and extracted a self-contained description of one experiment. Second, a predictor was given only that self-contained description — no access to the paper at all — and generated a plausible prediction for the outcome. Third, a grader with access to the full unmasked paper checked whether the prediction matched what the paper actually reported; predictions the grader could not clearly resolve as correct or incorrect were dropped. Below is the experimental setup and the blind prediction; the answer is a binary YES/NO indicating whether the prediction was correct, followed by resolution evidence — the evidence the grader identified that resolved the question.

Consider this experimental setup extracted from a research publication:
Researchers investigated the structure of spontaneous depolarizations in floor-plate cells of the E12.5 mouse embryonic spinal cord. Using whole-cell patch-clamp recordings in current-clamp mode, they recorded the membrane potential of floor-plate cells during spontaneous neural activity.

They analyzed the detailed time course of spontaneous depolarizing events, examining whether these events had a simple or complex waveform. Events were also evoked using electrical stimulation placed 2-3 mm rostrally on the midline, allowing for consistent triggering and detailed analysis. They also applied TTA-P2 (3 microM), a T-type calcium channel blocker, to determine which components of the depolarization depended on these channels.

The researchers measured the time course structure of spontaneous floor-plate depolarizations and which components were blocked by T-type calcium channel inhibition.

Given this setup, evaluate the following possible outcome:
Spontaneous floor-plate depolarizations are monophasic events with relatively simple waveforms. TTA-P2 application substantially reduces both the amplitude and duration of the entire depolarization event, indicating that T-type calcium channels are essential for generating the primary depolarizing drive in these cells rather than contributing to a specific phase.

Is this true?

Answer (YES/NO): NO